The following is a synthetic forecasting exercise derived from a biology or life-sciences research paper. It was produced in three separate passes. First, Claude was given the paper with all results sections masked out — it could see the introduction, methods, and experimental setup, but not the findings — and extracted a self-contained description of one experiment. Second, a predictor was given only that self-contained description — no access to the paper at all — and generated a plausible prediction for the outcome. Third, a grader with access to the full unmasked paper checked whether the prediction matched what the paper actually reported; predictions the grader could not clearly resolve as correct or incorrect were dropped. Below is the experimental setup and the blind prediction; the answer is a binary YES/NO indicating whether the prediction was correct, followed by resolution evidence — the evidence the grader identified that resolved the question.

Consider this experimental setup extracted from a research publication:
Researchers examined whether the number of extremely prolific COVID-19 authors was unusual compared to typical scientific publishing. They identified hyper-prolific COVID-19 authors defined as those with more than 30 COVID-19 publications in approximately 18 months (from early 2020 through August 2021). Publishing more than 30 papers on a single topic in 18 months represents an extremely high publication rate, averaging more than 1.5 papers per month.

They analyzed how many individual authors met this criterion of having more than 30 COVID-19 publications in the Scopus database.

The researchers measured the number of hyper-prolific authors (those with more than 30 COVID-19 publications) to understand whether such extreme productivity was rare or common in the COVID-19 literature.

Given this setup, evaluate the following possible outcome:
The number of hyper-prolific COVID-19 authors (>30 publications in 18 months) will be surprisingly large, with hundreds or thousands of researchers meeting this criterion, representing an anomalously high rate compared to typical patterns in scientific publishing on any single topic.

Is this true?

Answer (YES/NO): YES